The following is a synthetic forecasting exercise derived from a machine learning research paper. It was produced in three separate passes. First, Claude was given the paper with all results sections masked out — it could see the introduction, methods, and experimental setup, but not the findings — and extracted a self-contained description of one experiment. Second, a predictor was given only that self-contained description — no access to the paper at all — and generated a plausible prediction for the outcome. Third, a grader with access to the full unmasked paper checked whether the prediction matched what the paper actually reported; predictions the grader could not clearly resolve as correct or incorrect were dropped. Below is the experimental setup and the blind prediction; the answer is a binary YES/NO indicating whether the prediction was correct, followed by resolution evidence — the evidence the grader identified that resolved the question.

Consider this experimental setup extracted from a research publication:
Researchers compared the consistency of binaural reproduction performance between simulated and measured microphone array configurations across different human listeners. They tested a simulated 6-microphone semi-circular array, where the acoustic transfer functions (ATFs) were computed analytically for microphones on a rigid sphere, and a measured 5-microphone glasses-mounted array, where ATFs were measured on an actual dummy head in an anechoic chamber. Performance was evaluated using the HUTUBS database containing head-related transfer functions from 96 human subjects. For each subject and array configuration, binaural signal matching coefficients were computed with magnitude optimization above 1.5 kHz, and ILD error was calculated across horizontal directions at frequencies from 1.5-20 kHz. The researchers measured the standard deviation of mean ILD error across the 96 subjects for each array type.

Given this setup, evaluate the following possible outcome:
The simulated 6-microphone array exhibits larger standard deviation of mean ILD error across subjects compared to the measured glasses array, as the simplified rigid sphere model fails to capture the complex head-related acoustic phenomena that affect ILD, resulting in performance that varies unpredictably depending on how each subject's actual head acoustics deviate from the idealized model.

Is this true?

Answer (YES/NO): YES